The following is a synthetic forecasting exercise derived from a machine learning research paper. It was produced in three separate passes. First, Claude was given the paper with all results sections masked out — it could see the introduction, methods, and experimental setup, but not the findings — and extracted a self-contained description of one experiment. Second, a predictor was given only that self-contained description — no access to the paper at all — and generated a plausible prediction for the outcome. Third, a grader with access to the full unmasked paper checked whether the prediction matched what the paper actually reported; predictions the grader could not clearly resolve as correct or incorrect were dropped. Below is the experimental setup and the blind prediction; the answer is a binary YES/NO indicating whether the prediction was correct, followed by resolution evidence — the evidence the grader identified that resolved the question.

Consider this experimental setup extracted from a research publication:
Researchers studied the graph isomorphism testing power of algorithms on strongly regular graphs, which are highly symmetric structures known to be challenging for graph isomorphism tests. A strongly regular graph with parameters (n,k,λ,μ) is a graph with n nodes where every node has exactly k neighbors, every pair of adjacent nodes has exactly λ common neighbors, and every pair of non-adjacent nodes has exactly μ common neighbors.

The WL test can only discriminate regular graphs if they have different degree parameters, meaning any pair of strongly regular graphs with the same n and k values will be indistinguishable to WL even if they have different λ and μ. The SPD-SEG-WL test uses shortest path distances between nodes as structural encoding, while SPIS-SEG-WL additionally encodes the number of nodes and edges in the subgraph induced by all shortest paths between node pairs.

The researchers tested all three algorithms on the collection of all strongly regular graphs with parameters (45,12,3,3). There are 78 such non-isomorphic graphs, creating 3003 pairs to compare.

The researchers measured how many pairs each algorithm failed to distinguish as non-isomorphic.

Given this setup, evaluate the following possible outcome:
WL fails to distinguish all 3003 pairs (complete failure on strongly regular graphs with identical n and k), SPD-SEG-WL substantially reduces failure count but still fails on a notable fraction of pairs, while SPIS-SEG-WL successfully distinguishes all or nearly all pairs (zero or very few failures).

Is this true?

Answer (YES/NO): NO